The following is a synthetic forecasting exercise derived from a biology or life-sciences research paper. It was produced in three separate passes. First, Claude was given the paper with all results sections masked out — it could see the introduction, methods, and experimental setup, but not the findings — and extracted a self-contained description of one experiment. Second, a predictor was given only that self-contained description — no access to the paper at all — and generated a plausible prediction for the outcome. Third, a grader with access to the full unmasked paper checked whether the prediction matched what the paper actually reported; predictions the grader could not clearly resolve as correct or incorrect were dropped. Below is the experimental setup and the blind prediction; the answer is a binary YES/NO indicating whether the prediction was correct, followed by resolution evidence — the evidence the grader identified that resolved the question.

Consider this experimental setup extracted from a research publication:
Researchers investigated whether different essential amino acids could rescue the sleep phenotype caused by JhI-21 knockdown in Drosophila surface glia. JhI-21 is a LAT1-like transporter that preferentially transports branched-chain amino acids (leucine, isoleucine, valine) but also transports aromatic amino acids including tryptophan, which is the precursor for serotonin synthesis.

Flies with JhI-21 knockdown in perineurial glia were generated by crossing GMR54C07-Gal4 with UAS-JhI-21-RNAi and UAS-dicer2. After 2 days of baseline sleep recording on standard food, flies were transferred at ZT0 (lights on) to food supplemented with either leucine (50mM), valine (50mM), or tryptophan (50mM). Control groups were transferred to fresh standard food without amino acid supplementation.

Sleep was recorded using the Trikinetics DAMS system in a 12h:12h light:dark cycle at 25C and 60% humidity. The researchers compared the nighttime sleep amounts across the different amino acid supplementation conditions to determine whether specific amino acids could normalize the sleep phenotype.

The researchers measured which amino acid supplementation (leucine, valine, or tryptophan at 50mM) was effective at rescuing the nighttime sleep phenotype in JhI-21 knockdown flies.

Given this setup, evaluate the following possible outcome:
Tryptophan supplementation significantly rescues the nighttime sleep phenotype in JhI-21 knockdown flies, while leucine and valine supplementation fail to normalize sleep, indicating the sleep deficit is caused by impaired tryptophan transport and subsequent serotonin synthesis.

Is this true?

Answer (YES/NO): NO